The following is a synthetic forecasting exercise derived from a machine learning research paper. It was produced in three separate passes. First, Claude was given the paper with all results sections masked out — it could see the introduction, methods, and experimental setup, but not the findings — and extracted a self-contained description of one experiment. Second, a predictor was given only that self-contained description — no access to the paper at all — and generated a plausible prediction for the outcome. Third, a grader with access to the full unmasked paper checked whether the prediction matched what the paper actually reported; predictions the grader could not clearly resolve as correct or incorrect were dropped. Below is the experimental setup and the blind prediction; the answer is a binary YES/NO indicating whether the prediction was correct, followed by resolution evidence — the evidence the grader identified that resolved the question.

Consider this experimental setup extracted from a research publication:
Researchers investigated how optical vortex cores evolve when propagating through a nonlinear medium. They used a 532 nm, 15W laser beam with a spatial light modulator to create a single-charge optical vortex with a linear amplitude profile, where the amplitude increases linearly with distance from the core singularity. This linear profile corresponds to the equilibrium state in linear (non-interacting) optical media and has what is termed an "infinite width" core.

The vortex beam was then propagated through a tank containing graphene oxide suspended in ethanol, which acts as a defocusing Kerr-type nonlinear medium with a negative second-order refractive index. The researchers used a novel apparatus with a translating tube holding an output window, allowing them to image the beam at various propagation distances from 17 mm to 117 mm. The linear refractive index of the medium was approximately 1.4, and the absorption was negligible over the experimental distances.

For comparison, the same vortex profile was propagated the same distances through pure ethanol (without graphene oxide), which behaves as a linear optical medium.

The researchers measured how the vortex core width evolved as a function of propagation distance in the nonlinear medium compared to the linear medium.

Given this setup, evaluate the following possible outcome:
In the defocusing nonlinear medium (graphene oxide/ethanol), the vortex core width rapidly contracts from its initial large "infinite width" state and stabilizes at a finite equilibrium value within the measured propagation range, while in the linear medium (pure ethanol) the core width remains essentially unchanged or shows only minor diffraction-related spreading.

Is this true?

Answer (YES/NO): NO